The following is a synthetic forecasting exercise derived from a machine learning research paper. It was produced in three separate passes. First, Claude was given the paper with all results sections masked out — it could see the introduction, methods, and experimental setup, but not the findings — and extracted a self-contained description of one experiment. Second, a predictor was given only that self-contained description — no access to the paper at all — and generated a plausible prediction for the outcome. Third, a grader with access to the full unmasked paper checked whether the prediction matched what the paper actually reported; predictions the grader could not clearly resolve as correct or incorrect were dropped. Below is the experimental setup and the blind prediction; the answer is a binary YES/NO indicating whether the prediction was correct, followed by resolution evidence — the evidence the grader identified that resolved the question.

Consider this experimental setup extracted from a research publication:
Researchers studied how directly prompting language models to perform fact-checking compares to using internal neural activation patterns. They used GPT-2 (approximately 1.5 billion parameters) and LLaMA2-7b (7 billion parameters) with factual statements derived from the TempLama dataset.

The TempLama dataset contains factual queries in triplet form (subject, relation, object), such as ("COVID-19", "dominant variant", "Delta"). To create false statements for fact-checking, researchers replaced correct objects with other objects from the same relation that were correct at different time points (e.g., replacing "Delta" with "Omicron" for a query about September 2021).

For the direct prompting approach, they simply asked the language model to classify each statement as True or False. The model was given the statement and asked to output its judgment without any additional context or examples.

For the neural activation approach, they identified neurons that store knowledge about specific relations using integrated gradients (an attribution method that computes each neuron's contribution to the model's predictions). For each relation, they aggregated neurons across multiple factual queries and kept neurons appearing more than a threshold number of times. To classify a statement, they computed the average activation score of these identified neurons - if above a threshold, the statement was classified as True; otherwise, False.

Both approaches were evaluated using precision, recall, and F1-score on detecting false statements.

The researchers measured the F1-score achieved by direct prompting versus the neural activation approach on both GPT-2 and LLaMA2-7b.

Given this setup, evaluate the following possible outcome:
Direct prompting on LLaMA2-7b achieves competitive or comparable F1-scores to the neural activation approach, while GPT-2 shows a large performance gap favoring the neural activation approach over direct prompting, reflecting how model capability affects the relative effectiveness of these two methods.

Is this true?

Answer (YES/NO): NO